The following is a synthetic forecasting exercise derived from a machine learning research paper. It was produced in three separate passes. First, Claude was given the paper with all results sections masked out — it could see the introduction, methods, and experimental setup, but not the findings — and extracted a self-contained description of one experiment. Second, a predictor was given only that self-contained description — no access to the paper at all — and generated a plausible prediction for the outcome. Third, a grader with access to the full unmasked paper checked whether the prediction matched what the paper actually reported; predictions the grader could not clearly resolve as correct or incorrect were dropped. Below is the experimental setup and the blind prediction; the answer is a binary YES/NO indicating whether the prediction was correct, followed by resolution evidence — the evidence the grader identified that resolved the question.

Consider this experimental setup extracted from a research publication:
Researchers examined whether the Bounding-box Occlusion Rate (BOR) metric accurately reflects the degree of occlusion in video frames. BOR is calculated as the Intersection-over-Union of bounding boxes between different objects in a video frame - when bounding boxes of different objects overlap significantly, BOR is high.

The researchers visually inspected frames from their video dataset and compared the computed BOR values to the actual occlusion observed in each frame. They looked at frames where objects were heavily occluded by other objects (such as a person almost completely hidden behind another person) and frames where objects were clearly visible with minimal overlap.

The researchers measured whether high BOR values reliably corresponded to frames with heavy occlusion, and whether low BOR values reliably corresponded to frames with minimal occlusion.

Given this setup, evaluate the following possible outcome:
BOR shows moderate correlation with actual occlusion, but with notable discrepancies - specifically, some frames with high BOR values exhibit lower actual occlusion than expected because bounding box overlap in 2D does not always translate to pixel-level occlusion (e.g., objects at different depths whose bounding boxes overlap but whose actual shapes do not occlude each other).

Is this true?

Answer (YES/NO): YES